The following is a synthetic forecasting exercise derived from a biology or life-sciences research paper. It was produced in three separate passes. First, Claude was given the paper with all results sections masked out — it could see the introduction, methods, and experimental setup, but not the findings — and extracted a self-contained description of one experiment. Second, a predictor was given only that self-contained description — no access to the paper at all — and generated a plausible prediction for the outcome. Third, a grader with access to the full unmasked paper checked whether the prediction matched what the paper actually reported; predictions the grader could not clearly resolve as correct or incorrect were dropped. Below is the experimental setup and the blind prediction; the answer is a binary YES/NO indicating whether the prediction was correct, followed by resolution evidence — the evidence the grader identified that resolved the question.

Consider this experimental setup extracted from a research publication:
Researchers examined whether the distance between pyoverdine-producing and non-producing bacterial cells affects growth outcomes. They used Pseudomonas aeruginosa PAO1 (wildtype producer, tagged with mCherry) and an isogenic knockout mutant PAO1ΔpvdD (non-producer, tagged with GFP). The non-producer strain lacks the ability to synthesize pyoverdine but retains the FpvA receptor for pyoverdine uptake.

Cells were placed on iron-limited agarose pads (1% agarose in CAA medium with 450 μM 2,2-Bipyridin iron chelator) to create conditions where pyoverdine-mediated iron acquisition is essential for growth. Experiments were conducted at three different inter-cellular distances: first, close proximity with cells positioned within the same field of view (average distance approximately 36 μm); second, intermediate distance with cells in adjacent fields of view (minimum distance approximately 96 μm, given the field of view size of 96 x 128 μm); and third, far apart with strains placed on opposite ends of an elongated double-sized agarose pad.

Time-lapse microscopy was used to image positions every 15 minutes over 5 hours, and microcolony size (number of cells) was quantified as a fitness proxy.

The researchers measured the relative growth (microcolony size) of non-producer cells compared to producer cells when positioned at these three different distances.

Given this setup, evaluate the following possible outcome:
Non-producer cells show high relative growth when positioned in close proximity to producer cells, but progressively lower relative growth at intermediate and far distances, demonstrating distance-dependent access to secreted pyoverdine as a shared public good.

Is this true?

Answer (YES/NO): NO